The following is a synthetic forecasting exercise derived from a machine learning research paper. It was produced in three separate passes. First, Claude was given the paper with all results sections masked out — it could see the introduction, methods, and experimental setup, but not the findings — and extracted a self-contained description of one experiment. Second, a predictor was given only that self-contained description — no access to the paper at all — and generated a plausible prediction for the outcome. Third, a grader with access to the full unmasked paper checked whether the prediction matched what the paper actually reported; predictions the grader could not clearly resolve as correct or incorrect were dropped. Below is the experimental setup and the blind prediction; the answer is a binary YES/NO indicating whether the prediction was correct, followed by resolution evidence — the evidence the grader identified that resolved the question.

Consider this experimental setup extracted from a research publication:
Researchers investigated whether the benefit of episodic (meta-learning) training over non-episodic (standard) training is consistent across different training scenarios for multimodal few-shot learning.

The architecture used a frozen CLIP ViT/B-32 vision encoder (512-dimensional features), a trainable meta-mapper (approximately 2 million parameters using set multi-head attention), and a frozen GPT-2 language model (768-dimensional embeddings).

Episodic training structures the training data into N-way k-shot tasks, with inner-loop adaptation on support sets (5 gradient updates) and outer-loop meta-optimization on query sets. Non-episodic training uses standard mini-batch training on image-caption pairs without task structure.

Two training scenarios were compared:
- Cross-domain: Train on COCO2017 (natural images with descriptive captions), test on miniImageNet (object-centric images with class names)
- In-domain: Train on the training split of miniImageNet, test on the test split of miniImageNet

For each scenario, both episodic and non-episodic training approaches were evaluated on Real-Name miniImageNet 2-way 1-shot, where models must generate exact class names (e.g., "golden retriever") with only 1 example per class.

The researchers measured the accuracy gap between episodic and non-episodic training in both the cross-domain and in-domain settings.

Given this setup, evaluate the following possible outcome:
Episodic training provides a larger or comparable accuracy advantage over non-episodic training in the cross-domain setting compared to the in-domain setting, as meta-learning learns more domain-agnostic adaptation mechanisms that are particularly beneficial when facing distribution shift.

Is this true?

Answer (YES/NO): NO